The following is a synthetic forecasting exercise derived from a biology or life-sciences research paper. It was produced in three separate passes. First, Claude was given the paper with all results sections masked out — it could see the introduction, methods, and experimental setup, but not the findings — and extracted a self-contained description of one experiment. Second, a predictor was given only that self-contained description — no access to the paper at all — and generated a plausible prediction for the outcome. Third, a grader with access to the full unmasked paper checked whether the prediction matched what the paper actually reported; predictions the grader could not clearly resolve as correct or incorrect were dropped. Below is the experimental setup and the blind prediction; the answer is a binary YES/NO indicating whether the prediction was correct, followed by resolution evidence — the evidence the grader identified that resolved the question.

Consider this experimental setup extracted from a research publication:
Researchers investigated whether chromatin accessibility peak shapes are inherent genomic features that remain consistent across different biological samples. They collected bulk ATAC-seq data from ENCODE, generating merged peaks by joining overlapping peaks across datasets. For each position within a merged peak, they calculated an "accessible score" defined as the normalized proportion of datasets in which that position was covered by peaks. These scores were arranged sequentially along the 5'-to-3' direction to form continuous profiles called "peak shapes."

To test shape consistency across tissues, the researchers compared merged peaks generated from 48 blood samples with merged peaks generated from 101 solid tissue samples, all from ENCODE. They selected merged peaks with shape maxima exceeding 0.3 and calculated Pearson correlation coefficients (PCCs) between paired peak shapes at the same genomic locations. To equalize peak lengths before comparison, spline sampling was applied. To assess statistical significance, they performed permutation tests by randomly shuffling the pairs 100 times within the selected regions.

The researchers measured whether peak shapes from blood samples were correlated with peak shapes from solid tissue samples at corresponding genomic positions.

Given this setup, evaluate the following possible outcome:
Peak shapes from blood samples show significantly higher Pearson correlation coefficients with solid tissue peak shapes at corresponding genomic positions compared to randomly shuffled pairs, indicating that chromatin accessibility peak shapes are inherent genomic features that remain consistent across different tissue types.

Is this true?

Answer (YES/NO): YES